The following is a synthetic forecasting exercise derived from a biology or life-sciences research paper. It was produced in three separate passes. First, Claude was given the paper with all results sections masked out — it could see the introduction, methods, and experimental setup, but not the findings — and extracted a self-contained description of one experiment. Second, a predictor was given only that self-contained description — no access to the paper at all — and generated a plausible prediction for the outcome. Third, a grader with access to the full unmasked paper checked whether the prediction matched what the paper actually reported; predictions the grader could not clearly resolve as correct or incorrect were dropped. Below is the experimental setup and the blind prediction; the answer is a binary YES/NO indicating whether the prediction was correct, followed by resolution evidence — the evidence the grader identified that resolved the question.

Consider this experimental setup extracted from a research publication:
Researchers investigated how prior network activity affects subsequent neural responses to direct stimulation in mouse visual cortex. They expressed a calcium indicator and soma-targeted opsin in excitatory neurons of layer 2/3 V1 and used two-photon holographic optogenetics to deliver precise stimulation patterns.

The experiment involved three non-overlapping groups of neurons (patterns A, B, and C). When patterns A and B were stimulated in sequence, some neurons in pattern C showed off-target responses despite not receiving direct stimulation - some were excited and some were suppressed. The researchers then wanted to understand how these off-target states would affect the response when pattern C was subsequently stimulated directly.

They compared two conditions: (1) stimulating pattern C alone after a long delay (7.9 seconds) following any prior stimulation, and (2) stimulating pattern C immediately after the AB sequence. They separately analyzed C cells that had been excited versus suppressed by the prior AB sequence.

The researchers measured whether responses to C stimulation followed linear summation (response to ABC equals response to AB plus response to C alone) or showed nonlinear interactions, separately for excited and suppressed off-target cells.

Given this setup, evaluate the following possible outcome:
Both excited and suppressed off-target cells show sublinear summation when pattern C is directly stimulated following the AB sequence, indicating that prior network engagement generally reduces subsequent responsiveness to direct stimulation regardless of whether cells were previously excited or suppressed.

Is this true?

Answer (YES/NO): NO